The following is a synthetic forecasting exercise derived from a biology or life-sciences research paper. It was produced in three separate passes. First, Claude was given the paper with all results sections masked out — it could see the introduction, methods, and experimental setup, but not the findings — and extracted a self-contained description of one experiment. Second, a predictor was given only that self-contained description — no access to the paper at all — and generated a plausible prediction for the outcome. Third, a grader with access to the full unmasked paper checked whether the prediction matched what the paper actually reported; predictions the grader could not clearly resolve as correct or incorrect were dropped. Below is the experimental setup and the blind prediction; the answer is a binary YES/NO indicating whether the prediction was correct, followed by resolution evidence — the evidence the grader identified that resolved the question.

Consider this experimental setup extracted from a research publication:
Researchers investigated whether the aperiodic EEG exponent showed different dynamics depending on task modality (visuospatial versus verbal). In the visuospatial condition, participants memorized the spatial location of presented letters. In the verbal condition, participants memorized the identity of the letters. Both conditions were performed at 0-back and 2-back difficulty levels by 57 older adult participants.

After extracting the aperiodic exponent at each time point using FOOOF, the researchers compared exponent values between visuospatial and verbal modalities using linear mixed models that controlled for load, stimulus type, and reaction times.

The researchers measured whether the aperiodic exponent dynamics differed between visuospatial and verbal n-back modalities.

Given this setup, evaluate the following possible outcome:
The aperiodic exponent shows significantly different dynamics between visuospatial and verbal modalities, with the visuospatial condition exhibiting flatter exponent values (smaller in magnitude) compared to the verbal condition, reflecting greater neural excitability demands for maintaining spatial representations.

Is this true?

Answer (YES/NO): NO